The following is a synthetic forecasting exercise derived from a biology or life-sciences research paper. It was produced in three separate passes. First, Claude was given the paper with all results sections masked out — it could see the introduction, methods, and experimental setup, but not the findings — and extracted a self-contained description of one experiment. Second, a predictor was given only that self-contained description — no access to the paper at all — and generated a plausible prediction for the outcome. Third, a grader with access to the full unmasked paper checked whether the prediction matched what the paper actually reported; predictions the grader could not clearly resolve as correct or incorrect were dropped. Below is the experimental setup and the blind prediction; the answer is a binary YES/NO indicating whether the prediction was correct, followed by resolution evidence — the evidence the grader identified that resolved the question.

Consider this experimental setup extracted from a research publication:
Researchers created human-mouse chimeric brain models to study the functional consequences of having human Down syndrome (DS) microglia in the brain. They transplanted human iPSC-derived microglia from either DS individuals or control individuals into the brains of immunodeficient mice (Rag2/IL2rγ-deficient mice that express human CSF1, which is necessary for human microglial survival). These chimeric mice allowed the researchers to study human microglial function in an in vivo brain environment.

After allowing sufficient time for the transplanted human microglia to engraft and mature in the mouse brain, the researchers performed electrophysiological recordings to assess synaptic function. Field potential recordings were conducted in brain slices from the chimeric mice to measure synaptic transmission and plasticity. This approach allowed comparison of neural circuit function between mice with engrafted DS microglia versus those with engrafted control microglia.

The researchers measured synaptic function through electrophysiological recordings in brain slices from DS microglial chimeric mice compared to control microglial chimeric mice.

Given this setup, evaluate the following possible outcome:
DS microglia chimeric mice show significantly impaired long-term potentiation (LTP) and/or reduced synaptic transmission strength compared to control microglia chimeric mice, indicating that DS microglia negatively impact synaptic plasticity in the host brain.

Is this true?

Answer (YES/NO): YES